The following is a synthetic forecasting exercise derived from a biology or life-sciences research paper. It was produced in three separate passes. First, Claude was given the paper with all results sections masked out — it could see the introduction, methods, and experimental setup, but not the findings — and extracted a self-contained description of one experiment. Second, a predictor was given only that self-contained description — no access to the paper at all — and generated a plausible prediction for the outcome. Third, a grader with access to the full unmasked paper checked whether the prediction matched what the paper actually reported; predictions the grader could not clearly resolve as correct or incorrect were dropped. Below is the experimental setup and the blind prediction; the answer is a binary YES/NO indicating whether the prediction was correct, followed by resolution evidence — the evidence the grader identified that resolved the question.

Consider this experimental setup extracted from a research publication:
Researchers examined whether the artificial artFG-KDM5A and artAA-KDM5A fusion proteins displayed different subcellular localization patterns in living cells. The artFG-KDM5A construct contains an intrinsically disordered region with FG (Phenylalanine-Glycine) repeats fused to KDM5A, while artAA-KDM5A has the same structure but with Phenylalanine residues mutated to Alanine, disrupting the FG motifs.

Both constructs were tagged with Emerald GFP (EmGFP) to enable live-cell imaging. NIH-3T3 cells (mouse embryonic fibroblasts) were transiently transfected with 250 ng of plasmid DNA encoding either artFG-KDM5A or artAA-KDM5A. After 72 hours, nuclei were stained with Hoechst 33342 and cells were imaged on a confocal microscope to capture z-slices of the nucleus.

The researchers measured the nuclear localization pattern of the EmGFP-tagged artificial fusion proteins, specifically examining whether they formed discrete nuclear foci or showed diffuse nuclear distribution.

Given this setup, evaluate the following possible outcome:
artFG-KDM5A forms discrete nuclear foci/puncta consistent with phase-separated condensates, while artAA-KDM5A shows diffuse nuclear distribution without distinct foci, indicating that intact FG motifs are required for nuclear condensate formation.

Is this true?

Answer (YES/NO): YES